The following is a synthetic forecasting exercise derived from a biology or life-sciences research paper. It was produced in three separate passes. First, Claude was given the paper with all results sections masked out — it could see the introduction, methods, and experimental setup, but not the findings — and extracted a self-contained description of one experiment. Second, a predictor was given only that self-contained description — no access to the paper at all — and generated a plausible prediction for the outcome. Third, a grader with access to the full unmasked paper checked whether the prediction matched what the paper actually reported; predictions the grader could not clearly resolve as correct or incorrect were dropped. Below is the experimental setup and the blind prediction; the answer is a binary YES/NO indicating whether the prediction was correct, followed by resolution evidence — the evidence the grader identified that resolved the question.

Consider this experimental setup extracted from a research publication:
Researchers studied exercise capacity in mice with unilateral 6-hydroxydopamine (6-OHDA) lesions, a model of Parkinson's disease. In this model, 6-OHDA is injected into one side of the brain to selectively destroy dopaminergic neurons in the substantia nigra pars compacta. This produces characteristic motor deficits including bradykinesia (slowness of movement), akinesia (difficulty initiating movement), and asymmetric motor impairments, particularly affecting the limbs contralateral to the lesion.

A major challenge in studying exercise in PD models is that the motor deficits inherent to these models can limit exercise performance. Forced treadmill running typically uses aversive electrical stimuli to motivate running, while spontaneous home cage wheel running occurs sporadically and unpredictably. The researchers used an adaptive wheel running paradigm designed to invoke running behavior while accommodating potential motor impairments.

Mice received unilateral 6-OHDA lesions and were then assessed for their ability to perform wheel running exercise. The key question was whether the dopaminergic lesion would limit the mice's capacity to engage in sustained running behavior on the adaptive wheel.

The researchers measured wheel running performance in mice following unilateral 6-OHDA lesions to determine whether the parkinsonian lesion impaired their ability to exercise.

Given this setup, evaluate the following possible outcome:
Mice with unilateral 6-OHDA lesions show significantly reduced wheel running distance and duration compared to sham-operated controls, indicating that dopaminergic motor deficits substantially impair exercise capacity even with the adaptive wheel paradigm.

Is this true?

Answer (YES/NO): NO